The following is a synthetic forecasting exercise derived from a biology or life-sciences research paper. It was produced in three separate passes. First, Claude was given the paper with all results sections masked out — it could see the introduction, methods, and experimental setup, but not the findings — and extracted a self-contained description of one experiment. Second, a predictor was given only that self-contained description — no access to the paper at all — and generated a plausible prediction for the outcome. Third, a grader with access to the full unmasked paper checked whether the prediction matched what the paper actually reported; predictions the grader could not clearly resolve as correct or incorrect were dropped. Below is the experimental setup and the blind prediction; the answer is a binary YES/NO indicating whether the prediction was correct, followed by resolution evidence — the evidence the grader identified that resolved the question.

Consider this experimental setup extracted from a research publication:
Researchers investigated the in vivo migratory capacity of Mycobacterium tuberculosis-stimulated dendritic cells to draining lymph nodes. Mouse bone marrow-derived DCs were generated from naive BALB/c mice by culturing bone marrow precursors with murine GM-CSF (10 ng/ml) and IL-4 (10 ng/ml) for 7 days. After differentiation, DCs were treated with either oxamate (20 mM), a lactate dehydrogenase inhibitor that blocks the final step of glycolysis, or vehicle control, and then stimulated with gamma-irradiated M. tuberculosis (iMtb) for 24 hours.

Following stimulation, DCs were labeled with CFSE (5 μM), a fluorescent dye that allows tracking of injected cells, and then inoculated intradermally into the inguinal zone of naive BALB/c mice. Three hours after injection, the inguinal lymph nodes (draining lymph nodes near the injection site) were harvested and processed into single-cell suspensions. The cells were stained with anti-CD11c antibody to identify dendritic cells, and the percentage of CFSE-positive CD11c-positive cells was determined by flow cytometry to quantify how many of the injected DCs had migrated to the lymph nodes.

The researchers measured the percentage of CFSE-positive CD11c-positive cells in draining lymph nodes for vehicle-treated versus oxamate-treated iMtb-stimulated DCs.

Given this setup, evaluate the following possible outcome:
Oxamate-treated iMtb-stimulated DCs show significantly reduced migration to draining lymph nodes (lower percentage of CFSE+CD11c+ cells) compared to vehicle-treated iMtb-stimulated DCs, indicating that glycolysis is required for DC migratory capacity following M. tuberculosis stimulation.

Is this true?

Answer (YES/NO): YES